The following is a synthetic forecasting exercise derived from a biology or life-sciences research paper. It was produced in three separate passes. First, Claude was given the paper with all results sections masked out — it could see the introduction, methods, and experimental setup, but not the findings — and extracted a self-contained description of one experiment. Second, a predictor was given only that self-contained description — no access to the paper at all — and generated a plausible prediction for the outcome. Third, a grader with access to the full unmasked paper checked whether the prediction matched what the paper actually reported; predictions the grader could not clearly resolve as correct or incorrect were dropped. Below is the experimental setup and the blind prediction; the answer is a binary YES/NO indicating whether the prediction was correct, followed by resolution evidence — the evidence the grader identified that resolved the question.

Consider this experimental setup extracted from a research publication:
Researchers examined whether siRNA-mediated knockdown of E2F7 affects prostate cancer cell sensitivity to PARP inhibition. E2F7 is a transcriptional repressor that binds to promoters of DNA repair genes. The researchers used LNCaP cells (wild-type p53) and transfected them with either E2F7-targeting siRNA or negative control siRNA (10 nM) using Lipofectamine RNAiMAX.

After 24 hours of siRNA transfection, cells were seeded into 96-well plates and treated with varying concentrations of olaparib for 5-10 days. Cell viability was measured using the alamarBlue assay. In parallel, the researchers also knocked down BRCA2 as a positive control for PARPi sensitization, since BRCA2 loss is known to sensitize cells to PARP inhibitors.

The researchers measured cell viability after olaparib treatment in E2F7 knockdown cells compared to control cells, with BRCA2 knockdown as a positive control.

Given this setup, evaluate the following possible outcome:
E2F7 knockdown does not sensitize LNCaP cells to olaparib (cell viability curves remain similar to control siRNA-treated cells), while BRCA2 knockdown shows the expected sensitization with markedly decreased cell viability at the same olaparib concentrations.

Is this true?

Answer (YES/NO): NO